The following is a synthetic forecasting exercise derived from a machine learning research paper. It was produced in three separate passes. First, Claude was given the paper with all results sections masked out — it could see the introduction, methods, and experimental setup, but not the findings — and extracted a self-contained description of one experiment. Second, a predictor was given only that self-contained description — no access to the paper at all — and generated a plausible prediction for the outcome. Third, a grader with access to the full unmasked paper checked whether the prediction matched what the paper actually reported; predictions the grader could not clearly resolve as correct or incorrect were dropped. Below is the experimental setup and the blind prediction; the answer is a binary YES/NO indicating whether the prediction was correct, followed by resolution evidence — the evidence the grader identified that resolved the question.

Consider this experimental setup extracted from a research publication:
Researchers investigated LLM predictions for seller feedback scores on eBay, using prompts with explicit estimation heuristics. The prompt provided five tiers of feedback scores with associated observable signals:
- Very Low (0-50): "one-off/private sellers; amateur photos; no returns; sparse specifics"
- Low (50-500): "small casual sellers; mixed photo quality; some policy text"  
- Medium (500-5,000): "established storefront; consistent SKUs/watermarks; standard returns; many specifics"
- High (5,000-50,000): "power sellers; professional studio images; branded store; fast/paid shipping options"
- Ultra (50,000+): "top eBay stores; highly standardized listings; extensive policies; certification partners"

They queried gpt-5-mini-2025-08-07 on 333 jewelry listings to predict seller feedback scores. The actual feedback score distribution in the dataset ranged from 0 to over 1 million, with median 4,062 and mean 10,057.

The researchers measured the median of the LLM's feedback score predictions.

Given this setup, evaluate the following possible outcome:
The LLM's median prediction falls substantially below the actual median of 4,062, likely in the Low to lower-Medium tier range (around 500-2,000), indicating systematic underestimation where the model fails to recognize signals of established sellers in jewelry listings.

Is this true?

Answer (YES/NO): YES